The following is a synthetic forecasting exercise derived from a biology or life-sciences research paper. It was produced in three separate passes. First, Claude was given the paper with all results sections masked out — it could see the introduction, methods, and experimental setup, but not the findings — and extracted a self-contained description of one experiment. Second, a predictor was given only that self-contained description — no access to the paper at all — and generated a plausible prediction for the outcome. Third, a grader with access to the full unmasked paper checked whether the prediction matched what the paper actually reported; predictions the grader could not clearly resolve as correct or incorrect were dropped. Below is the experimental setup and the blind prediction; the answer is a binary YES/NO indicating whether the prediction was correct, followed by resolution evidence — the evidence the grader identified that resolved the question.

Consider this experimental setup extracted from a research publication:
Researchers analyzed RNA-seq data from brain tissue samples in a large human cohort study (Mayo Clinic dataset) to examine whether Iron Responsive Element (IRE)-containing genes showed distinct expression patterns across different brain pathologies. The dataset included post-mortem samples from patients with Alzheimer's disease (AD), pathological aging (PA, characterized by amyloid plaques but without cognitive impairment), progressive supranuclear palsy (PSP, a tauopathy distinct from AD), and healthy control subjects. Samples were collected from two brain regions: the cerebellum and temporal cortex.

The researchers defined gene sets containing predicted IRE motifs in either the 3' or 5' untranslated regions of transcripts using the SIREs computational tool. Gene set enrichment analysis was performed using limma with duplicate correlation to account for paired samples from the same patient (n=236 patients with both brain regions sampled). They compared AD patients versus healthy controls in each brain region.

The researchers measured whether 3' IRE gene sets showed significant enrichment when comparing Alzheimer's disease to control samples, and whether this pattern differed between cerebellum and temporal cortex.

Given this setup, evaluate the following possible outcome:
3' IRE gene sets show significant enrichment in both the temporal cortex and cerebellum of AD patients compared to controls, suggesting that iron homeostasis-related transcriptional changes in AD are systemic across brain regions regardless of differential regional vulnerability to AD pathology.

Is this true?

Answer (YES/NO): YES